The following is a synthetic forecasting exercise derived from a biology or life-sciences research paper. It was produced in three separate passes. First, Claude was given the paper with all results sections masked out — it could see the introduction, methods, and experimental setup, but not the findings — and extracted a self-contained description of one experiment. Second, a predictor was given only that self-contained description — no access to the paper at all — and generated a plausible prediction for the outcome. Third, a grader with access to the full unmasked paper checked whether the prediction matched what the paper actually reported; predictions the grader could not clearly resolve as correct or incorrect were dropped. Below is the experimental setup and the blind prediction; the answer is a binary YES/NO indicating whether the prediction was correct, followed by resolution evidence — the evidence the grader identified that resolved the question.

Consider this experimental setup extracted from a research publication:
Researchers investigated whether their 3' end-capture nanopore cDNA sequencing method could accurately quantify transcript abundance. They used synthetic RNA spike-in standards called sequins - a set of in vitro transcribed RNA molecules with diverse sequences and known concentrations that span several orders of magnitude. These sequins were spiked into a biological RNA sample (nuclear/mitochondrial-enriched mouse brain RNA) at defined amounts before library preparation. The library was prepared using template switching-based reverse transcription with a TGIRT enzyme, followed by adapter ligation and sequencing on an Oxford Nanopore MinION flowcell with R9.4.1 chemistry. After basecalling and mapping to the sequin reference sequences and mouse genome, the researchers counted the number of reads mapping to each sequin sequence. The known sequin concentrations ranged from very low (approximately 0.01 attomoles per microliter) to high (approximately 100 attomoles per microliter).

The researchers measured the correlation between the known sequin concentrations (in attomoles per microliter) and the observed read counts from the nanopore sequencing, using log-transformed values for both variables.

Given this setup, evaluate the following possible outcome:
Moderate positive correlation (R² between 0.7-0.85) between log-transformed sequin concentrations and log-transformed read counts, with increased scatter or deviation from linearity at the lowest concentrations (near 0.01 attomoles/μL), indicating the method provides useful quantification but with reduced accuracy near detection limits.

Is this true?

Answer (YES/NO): NO